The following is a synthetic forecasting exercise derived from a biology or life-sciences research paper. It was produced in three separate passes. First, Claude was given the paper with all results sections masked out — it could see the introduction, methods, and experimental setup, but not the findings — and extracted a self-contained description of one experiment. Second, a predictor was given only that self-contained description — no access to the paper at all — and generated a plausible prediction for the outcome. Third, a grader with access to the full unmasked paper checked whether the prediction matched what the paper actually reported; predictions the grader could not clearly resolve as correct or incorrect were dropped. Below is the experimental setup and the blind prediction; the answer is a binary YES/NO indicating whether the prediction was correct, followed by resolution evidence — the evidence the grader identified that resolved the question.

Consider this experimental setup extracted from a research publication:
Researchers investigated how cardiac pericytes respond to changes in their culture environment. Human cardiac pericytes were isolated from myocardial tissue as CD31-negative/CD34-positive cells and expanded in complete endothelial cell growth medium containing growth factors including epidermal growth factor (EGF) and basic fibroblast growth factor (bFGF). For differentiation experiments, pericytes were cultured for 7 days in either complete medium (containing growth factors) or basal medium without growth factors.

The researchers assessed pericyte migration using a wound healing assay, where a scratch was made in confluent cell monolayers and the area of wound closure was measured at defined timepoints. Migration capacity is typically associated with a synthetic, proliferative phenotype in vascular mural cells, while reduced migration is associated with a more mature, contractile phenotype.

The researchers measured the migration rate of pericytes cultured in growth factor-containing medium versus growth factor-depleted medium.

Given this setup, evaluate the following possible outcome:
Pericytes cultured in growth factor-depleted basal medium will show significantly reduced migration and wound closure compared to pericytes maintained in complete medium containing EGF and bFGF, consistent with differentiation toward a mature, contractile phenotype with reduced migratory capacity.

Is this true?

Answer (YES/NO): YES